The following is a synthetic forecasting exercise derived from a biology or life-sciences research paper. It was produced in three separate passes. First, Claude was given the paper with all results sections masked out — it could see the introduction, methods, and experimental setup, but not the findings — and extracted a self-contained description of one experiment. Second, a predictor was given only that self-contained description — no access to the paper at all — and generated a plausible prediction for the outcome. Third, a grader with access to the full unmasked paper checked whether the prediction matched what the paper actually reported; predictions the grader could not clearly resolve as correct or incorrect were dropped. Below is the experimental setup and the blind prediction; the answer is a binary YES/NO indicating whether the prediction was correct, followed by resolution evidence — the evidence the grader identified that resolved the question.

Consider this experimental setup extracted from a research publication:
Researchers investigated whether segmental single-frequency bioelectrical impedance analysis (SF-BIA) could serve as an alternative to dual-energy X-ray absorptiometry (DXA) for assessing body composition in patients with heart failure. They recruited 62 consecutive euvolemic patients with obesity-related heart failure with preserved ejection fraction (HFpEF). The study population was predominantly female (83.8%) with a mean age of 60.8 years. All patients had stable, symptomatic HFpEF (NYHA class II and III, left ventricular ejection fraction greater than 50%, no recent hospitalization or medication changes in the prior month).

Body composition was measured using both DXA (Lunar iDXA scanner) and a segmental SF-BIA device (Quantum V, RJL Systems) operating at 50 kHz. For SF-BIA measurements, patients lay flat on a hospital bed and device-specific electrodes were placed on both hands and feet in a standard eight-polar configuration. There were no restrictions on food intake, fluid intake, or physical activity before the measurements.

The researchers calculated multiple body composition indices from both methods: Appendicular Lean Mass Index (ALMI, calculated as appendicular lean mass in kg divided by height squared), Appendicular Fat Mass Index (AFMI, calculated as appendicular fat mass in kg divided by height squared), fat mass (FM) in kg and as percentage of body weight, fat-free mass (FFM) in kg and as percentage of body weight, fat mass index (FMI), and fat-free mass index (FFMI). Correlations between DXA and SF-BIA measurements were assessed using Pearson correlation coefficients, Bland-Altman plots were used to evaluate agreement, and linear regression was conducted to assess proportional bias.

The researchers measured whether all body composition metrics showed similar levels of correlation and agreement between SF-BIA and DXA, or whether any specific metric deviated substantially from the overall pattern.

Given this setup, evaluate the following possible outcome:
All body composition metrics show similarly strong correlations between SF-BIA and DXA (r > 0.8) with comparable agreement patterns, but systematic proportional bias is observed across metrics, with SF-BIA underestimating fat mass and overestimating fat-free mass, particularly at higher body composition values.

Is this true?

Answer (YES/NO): NO